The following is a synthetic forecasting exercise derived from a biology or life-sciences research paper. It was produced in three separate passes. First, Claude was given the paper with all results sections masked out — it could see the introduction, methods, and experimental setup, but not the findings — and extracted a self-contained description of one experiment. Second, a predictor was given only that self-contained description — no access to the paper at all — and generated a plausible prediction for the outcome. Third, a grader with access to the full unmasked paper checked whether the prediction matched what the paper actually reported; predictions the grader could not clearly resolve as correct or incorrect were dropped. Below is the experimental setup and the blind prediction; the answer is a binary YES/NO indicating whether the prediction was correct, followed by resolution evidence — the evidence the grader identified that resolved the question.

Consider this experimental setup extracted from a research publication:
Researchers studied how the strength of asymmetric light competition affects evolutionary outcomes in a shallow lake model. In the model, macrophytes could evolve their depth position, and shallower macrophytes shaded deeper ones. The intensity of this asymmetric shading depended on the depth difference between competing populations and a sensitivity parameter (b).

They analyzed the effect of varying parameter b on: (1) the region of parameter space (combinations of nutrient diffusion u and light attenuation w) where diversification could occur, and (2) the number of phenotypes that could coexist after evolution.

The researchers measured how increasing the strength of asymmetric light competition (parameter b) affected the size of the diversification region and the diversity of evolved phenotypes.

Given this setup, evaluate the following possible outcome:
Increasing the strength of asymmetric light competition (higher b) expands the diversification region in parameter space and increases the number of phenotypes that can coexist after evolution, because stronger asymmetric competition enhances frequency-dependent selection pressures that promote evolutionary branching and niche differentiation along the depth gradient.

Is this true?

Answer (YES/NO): YES